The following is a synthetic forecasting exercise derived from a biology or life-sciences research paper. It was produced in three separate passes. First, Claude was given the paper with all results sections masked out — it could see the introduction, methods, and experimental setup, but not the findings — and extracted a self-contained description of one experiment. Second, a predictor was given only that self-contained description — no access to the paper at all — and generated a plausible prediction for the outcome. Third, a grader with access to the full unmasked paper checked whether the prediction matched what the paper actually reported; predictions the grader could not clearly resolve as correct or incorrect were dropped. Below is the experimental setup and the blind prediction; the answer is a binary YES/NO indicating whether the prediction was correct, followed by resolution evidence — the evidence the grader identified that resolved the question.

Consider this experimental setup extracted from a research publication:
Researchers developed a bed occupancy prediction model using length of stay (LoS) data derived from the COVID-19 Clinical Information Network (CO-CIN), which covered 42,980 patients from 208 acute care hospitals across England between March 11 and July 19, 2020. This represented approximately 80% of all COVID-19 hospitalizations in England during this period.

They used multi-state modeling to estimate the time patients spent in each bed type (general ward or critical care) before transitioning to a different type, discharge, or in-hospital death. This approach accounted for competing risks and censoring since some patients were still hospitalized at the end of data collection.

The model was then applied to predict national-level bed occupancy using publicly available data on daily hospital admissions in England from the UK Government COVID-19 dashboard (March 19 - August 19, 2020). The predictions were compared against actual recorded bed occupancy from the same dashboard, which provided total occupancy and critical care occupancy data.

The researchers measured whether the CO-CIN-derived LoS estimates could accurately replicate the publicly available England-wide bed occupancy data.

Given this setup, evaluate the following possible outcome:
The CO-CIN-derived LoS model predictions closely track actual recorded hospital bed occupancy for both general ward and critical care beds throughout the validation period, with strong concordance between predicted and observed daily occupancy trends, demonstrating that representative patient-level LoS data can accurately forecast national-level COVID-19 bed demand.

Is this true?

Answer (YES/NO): NO